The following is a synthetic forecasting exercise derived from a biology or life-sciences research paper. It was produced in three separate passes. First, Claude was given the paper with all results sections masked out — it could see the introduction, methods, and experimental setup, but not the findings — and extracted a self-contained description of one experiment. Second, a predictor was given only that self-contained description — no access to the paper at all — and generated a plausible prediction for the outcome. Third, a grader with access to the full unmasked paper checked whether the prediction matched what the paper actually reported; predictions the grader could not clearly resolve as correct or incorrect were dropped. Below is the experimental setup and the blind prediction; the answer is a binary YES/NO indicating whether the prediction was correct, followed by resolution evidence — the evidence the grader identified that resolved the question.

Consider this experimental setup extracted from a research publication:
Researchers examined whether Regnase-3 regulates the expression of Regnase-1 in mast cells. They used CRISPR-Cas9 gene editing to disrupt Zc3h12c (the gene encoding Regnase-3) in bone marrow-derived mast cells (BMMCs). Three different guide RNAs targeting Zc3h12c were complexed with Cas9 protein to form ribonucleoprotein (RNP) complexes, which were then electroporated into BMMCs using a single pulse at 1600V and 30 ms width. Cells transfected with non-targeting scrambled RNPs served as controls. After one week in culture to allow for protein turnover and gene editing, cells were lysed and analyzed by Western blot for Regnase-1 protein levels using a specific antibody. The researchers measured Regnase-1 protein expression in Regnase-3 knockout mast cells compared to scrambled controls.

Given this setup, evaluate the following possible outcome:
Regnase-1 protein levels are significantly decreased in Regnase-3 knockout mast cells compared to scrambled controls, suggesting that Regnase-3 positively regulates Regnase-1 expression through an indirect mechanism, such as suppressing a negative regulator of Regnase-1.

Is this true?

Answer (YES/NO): NO